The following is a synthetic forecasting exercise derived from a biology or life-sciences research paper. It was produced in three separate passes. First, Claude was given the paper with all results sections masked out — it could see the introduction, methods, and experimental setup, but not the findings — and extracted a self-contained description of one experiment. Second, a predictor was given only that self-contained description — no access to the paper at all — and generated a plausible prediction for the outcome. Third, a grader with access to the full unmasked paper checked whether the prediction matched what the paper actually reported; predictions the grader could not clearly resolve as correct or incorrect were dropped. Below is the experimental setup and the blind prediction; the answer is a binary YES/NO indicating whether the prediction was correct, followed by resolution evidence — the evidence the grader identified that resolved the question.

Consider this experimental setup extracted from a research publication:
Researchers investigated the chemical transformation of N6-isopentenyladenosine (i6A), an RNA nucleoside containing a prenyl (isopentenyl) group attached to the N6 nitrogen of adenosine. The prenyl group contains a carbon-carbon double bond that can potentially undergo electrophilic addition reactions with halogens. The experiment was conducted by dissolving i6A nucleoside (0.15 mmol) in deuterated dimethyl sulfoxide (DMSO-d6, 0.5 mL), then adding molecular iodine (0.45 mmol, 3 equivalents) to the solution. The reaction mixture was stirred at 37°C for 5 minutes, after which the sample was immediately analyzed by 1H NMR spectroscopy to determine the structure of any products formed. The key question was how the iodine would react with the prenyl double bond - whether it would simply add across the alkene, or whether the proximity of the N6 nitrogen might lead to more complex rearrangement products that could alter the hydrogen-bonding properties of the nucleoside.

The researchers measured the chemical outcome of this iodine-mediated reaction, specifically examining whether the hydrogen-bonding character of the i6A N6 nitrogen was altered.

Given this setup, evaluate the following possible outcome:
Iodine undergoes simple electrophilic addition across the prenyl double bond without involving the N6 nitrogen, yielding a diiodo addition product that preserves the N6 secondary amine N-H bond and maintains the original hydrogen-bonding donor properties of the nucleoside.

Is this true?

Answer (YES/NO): NO